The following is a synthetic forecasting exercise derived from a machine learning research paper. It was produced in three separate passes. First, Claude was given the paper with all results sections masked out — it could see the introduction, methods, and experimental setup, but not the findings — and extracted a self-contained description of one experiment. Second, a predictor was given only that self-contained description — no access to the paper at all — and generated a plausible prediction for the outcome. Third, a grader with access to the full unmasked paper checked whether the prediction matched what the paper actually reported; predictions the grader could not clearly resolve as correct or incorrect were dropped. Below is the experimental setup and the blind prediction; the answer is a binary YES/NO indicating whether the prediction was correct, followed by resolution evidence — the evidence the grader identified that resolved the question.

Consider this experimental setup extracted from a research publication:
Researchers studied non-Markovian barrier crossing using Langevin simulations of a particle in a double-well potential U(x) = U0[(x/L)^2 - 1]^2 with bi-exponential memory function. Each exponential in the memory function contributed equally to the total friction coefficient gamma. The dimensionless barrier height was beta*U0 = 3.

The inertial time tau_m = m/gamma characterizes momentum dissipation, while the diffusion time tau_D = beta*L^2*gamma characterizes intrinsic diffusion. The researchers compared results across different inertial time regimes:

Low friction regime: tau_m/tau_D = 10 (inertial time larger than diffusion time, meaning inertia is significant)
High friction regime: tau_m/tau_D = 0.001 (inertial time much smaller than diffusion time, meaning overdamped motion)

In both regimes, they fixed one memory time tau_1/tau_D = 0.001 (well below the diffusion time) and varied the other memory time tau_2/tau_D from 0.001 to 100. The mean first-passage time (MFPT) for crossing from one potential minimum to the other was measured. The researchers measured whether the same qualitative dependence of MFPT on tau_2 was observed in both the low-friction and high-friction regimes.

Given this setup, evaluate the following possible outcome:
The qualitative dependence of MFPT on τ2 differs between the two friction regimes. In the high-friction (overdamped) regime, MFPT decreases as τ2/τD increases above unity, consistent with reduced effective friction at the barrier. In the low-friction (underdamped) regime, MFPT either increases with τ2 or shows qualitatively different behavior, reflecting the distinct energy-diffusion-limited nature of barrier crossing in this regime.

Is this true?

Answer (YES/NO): NO